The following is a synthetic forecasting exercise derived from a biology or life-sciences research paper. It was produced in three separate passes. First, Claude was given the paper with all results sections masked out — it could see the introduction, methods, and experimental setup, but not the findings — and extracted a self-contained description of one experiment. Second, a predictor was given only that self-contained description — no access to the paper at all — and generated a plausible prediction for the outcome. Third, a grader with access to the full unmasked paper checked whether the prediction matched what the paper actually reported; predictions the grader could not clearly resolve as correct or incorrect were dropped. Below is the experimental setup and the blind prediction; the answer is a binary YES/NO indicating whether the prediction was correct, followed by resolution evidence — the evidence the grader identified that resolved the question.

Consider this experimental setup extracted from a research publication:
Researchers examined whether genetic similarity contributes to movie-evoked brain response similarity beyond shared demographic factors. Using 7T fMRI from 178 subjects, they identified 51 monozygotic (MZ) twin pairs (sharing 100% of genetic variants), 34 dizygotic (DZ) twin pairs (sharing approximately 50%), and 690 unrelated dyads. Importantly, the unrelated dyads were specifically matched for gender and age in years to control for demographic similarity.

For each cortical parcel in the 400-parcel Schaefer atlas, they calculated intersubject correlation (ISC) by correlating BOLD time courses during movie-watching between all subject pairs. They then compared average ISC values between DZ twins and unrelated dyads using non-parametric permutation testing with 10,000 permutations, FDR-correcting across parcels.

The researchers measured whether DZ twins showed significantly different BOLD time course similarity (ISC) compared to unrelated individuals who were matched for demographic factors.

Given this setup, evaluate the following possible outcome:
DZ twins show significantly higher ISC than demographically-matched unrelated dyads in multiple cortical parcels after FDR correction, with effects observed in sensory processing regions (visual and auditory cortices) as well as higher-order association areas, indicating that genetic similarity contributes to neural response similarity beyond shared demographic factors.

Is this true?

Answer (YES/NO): NO